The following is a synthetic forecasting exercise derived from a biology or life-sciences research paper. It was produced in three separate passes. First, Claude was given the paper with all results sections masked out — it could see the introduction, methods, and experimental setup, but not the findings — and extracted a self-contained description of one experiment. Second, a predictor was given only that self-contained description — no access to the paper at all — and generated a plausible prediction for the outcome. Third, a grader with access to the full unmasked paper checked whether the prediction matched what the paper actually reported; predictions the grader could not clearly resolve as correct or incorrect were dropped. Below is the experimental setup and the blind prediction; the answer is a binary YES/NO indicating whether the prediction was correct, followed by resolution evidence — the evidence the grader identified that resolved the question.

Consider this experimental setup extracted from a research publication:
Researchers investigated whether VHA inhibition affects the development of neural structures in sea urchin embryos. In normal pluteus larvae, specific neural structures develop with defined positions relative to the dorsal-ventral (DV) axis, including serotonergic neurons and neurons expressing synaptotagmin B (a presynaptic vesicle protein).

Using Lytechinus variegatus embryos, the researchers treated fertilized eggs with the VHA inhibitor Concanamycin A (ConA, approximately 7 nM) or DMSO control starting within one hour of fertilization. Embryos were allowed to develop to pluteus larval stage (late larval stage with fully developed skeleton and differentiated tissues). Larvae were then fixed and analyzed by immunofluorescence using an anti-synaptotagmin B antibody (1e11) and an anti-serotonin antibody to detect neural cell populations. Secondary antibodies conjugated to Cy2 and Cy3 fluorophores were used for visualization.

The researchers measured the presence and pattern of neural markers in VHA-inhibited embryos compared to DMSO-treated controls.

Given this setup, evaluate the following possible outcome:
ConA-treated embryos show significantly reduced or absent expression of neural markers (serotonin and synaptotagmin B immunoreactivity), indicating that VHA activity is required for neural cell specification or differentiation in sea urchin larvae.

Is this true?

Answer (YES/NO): NO